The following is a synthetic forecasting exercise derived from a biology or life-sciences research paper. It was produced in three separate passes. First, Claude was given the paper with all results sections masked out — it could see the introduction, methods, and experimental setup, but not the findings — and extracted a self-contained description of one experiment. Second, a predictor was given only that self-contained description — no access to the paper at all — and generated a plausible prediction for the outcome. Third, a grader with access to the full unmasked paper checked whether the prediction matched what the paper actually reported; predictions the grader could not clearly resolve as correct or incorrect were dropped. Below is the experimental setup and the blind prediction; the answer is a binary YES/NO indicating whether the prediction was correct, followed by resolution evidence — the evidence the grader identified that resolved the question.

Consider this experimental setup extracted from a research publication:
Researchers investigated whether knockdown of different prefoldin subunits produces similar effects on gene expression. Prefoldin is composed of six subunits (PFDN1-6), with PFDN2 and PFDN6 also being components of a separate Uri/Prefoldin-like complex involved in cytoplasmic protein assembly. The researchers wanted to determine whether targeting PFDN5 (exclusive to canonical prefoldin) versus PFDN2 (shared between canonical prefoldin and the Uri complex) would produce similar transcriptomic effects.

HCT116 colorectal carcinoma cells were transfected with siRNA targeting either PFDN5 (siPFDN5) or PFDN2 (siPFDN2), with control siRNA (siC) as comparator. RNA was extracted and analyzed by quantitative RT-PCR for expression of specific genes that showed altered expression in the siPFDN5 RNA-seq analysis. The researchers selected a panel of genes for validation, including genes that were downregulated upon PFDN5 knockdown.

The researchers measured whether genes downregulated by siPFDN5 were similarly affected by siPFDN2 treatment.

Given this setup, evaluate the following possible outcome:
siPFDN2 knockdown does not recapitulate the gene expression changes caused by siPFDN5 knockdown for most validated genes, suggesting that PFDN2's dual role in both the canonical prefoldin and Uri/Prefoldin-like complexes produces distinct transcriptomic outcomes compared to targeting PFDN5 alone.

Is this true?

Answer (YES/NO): NO